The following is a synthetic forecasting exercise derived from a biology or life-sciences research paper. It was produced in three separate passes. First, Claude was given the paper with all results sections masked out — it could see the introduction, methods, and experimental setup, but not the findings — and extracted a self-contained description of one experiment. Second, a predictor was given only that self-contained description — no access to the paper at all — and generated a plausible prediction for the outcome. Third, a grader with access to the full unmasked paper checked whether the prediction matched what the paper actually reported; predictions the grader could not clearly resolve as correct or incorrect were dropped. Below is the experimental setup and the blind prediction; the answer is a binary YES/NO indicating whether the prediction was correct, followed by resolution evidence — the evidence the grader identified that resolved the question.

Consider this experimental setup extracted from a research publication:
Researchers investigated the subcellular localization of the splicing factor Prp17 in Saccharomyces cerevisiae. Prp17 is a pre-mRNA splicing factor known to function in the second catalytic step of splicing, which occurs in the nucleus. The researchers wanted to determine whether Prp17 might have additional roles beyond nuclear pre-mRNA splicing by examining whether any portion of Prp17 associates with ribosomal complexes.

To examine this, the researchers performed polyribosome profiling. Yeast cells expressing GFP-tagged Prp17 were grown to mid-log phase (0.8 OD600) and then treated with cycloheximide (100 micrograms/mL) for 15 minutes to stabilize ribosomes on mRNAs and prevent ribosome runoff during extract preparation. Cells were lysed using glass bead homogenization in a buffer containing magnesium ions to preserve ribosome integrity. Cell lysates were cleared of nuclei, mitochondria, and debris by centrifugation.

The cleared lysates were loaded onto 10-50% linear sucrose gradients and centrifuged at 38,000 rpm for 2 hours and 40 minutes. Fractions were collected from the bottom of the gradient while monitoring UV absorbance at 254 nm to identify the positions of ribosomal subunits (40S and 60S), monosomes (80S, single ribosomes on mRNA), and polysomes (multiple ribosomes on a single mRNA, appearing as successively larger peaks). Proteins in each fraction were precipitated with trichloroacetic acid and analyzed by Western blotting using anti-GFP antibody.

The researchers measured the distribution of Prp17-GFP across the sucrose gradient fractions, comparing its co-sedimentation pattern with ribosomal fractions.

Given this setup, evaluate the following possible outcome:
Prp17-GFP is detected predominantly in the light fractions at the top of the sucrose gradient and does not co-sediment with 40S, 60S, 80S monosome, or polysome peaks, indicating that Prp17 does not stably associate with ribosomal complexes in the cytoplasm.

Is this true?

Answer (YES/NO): NO